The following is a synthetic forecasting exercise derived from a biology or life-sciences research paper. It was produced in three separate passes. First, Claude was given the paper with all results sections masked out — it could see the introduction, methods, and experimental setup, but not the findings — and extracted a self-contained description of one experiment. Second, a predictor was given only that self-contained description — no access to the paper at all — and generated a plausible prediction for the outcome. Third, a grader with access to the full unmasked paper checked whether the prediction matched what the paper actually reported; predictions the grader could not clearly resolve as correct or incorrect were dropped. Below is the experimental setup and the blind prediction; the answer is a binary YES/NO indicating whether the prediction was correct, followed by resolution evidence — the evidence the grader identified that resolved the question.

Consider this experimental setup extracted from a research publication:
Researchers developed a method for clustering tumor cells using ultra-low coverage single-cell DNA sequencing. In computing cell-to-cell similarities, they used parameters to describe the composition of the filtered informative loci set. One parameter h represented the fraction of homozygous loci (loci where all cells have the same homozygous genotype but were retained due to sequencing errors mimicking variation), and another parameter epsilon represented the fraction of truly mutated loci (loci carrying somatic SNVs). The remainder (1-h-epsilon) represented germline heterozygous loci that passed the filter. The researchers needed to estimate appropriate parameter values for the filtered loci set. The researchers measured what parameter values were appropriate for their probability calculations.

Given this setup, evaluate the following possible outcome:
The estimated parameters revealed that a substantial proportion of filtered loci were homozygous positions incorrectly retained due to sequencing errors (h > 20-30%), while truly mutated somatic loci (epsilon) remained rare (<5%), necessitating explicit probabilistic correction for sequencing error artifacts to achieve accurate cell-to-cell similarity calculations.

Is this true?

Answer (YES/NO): YES